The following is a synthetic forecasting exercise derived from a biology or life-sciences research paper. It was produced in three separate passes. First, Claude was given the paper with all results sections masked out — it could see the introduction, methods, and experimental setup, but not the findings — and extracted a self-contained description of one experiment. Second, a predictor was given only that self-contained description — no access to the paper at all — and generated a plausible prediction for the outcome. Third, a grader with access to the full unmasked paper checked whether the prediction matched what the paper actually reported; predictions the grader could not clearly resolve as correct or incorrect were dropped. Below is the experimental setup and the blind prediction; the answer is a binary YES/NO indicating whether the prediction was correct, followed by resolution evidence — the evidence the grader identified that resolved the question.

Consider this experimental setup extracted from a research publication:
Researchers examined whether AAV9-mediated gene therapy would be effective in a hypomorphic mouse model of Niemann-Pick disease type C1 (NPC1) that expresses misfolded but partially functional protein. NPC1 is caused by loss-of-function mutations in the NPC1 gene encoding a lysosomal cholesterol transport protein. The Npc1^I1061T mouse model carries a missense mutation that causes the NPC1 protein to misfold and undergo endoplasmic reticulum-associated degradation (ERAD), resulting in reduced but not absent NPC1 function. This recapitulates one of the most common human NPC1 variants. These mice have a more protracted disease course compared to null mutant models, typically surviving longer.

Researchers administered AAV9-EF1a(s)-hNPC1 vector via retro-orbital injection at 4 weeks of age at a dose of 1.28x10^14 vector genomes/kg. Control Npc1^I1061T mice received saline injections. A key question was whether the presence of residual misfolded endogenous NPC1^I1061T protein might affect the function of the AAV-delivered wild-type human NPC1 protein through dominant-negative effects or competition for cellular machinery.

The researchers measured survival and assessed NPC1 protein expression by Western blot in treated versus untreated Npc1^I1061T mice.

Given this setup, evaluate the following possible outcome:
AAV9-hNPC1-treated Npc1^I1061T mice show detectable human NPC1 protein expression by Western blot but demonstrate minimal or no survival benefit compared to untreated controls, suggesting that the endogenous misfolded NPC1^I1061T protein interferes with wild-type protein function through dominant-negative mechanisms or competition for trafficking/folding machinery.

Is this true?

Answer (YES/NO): NO